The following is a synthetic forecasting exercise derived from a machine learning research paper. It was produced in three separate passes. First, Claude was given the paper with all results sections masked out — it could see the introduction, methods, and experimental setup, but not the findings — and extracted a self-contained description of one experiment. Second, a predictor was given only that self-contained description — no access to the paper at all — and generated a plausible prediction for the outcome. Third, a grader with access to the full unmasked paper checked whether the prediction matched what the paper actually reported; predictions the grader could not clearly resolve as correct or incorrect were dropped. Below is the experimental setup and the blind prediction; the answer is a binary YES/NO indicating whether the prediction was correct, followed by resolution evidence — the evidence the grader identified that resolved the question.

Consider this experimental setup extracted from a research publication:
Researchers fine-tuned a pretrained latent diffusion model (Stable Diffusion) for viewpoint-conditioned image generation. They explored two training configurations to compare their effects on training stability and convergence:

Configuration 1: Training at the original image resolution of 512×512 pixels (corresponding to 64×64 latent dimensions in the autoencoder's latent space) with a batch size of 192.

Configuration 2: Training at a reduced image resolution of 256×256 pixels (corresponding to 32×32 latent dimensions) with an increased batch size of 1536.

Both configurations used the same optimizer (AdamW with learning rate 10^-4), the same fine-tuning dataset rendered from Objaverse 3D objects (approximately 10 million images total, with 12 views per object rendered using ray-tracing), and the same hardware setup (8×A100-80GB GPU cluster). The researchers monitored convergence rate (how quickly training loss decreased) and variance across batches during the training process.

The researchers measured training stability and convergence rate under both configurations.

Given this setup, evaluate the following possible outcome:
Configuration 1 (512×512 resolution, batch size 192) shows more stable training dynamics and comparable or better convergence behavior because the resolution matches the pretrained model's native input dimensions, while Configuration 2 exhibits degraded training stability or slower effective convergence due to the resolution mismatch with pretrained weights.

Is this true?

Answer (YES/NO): NO